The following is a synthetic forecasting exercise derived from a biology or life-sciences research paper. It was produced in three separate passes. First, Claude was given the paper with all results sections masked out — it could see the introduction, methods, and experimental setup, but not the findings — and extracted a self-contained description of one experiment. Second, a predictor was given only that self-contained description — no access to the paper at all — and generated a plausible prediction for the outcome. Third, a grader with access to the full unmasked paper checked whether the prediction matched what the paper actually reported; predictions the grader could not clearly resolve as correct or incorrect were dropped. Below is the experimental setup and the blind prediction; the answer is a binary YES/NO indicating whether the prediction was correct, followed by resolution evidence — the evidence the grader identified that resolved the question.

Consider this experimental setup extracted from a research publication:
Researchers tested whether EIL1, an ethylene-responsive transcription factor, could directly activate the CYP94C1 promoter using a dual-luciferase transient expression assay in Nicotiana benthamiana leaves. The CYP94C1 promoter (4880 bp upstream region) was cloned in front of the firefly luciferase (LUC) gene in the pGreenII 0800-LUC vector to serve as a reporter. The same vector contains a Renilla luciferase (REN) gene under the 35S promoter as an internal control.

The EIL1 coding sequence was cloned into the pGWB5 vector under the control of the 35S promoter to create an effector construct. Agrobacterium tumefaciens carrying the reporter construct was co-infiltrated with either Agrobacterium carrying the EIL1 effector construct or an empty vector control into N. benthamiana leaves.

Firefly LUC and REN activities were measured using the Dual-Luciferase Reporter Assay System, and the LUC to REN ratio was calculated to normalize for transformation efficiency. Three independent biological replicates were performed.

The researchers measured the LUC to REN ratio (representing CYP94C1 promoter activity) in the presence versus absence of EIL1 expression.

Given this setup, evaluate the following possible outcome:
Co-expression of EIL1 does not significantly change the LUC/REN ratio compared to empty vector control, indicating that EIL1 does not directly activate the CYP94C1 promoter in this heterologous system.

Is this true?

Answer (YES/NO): NO